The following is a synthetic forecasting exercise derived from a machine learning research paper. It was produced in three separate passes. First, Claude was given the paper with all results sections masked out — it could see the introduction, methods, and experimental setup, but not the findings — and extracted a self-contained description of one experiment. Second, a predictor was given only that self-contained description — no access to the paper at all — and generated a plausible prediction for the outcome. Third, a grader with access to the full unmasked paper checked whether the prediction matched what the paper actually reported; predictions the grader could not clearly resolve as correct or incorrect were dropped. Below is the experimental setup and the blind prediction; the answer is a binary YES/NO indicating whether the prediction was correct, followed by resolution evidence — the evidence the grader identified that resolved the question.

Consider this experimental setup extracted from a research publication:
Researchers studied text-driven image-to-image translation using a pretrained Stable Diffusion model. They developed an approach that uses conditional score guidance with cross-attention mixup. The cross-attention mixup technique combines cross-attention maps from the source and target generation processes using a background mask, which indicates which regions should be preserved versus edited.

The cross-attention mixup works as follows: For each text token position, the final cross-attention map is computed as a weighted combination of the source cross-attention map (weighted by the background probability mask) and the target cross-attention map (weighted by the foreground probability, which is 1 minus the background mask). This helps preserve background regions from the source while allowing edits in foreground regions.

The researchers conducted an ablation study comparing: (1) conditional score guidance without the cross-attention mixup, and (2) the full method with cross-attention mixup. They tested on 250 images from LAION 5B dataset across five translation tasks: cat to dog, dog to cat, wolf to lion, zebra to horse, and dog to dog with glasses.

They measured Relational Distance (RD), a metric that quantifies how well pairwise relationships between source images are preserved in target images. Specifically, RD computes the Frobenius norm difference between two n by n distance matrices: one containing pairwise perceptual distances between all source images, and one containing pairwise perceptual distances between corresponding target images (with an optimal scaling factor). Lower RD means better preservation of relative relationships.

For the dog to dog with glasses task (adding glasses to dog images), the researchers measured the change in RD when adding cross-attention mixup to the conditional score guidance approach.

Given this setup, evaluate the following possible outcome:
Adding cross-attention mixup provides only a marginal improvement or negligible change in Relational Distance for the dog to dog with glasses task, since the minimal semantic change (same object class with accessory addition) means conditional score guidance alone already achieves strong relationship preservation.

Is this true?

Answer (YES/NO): NO